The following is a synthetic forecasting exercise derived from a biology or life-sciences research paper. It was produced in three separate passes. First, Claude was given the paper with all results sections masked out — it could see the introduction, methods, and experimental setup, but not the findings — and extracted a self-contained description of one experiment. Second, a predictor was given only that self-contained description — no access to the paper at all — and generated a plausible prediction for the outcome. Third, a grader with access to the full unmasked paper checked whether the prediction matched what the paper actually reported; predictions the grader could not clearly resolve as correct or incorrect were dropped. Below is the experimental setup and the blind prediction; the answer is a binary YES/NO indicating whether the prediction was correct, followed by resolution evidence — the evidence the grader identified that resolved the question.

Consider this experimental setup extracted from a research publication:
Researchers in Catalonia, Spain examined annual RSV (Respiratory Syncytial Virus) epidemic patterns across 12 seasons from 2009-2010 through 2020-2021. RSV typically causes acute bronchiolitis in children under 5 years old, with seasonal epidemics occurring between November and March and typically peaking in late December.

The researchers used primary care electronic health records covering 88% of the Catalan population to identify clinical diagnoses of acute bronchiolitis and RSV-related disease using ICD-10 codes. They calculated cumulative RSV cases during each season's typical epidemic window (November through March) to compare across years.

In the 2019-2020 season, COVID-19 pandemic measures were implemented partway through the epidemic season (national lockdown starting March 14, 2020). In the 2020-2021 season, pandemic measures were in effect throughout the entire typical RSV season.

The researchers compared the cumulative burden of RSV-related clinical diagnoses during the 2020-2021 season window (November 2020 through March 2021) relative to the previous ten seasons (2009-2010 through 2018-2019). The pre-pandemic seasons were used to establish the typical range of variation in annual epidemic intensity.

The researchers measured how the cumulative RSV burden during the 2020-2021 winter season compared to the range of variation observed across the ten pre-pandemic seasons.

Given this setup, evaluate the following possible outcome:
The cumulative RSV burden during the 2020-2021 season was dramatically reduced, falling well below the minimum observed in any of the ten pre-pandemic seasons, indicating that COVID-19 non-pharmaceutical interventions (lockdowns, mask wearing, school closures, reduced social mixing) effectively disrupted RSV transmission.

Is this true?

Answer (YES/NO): YES